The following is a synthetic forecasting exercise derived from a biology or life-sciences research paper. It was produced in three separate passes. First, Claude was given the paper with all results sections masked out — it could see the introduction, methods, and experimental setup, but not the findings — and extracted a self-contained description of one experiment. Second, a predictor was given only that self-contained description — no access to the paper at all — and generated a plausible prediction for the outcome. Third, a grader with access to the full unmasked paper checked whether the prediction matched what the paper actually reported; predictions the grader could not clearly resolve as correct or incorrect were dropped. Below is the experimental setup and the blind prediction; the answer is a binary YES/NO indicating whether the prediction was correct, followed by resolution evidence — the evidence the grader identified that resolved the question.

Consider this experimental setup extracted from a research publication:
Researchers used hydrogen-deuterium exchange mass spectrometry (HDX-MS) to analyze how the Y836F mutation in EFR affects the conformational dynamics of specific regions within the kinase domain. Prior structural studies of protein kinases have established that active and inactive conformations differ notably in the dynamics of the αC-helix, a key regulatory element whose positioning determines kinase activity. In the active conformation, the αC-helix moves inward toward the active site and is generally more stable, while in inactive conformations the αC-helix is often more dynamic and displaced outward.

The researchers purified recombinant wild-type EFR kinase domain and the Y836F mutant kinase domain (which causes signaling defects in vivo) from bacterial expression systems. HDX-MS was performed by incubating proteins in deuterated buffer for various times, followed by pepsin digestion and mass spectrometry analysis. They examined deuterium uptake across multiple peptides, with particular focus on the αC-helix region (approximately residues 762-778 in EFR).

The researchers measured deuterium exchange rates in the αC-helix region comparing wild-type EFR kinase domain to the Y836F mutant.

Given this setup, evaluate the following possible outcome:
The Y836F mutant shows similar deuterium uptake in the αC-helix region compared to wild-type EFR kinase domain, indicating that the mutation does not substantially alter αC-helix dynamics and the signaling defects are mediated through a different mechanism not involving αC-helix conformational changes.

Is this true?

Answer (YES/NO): NO